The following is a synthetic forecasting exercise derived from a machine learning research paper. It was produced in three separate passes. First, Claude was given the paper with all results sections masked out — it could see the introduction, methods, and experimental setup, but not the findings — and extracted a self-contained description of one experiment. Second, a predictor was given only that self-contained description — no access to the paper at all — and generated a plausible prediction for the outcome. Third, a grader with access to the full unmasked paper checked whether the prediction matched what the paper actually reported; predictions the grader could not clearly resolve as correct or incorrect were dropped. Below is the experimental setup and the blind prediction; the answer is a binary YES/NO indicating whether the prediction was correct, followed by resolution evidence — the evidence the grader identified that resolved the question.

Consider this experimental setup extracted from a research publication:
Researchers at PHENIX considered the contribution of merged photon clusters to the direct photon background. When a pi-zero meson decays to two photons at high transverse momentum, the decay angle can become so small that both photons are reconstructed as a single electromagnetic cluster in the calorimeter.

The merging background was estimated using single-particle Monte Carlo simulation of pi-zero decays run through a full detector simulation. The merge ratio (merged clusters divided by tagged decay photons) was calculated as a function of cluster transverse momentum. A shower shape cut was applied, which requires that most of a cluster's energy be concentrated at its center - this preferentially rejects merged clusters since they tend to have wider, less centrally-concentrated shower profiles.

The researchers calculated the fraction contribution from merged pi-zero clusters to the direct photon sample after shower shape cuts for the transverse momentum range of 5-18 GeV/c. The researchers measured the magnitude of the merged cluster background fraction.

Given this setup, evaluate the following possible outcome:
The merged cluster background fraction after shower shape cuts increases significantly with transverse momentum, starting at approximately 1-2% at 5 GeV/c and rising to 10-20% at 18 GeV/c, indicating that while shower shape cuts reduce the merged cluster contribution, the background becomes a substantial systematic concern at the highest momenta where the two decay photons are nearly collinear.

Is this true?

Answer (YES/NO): NO